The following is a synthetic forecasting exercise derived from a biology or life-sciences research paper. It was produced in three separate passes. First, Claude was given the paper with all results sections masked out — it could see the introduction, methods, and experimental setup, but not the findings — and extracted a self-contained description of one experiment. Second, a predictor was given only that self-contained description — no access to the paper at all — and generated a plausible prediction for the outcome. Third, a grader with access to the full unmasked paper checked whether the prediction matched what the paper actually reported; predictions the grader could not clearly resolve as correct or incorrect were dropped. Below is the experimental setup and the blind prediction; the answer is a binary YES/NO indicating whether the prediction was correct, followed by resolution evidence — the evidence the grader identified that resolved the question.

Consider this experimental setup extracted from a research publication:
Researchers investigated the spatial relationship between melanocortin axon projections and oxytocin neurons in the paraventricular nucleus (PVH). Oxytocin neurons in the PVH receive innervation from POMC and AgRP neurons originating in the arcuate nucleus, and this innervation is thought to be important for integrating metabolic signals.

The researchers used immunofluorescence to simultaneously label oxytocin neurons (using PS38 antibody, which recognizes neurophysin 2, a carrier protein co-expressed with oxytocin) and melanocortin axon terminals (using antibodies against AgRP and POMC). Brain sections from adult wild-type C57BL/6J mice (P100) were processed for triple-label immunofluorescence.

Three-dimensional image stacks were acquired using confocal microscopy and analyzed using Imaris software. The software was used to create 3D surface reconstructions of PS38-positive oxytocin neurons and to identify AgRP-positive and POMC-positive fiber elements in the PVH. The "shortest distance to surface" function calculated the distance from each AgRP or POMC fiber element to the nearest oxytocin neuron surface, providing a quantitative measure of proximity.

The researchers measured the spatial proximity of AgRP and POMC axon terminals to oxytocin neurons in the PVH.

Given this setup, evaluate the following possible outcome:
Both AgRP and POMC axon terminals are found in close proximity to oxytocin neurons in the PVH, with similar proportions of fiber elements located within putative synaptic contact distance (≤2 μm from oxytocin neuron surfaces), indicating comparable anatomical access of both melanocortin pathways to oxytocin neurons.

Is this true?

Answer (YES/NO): YES